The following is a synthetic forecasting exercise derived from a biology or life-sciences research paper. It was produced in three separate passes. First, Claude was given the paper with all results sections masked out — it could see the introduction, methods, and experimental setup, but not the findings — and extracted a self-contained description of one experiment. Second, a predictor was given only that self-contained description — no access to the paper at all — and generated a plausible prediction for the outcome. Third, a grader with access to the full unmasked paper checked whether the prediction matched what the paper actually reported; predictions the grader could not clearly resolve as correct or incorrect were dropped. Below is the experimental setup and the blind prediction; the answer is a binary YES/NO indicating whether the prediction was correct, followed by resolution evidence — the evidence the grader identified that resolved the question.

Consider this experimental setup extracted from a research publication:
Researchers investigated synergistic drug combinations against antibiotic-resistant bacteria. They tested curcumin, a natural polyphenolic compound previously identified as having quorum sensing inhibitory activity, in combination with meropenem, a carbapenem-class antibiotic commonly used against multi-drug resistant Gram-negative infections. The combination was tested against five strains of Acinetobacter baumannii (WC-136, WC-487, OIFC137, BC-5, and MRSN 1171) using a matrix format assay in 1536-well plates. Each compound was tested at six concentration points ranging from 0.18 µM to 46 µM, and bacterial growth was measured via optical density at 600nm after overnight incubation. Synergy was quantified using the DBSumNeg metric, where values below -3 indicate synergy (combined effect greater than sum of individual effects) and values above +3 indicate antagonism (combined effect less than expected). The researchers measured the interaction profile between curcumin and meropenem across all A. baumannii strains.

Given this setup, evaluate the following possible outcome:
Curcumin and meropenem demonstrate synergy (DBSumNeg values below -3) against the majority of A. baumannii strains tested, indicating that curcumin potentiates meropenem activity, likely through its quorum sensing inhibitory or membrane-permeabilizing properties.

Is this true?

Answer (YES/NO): NO